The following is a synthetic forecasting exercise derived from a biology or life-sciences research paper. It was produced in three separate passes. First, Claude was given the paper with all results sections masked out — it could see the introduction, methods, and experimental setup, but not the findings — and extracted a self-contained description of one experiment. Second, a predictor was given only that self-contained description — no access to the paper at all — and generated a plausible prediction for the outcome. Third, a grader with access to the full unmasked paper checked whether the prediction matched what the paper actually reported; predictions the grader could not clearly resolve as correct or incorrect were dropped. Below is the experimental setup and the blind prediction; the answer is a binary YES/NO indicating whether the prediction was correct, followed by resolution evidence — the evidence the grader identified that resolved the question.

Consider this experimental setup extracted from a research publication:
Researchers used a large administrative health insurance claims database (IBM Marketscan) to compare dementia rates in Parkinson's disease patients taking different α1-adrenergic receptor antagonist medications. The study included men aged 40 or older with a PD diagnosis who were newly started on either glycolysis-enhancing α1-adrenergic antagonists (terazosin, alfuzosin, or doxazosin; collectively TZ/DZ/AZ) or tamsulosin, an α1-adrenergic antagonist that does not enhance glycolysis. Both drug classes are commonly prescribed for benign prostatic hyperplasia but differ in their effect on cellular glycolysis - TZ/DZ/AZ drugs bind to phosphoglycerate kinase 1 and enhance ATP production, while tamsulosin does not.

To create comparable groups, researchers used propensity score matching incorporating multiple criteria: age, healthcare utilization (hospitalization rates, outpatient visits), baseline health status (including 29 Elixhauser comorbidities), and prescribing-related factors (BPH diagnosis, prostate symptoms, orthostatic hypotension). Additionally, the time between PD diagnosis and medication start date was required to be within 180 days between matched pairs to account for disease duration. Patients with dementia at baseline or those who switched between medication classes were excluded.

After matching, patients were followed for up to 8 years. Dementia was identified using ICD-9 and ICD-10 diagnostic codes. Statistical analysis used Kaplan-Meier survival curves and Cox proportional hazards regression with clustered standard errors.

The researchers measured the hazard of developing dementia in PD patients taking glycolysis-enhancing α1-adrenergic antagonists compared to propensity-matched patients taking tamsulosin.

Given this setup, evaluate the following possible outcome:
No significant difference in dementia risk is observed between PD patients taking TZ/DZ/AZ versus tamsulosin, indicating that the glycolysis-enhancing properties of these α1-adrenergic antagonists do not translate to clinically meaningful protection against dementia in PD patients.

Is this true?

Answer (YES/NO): NO